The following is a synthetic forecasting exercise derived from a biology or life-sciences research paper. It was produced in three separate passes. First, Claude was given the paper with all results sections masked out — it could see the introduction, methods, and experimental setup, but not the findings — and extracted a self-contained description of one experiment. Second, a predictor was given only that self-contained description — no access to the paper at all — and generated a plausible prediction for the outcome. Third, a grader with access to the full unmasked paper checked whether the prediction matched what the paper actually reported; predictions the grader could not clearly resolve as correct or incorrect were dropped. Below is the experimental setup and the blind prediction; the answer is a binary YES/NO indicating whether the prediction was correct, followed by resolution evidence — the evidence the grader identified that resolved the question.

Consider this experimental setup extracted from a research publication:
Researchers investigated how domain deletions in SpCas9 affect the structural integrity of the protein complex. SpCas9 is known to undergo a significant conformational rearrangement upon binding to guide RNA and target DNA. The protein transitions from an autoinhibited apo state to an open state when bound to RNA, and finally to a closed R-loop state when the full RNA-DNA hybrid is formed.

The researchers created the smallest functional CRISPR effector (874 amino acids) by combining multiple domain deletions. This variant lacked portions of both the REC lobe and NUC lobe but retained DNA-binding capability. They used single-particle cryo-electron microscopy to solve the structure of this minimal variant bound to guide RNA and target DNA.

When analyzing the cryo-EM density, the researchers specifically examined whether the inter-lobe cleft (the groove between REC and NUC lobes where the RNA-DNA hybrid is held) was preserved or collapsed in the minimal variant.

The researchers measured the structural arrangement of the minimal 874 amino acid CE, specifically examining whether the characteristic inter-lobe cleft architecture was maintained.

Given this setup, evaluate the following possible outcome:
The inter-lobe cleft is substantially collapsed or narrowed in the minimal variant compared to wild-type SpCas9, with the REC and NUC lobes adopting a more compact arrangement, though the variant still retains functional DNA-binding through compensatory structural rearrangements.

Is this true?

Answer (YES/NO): NO